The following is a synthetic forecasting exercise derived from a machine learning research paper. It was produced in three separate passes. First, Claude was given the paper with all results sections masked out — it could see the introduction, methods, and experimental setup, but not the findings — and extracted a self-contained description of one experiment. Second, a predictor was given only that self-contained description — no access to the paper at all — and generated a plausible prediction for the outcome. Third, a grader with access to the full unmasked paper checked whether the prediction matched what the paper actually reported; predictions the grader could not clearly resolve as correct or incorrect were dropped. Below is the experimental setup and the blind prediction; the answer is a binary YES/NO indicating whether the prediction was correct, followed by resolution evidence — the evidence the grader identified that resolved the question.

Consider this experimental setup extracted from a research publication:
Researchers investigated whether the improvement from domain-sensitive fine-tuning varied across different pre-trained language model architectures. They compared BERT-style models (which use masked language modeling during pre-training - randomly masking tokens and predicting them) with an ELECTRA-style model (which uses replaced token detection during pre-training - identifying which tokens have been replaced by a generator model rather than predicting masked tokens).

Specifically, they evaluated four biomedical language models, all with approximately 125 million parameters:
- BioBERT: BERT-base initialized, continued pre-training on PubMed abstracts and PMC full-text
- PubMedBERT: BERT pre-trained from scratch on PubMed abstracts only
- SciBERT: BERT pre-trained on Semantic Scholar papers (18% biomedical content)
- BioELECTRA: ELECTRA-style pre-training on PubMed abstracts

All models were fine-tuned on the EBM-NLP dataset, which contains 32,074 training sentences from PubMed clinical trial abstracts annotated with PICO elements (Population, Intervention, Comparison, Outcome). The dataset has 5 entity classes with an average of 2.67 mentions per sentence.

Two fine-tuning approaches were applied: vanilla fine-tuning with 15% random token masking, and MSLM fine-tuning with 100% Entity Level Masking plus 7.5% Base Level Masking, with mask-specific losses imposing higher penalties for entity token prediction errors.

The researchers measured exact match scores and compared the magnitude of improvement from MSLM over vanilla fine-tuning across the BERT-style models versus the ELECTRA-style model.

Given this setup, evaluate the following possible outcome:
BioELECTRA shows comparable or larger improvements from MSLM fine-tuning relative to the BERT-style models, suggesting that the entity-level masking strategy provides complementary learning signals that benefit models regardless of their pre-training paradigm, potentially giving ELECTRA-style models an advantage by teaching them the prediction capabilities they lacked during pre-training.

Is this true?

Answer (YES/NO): NO